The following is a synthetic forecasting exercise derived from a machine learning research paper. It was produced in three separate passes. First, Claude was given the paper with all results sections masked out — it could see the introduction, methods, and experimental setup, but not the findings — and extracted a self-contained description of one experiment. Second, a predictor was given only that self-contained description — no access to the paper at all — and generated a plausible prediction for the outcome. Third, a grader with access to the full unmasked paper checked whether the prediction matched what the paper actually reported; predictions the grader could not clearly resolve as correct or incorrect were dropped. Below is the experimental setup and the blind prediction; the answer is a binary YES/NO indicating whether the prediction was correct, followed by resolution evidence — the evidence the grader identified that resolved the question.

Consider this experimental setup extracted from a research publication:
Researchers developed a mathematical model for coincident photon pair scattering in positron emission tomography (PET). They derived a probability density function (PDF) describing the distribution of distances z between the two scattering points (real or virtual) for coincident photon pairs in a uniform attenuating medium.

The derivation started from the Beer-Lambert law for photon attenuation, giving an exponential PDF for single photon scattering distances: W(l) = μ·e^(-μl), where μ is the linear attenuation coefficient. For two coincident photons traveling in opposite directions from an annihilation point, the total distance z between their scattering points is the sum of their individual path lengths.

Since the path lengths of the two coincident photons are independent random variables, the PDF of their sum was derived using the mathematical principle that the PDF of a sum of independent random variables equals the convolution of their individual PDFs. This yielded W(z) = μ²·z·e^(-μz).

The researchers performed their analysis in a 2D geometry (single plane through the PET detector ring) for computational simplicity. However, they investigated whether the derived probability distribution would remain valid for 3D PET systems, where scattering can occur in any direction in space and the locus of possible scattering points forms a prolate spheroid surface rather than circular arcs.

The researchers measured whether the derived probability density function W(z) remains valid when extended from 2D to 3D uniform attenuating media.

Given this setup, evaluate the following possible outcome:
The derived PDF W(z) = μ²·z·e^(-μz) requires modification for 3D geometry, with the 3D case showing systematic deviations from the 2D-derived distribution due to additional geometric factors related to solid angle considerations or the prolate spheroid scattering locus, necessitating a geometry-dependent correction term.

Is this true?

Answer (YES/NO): NO